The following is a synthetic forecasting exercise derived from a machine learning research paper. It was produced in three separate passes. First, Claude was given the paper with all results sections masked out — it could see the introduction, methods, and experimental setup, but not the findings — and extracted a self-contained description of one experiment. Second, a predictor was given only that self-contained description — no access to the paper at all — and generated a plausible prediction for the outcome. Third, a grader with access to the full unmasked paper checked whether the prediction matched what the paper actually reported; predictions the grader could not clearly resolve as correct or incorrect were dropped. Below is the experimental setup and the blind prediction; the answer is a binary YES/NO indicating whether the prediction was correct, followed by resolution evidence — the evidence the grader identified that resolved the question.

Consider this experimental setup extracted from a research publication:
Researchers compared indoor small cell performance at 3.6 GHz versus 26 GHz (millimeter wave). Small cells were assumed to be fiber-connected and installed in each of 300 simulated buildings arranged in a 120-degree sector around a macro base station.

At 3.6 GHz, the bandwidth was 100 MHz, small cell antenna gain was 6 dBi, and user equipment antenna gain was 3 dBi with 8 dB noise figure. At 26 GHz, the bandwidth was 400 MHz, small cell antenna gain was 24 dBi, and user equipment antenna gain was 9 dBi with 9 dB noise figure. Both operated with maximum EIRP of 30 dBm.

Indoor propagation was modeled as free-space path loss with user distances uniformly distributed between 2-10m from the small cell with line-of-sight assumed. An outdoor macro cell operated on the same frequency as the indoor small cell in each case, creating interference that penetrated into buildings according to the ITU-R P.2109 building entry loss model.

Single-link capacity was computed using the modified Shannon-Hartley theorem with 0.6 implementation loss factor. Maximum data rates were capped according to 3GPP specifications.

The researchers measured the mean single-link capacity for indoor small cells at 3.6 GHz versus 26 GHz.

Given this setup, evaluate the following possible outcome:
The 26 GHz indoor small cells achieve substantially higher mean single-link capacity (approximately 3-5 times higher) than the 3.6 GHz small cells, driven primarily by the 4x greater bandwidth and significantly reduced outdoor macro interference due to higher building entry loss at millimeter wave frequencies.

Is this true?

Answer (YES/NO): YES